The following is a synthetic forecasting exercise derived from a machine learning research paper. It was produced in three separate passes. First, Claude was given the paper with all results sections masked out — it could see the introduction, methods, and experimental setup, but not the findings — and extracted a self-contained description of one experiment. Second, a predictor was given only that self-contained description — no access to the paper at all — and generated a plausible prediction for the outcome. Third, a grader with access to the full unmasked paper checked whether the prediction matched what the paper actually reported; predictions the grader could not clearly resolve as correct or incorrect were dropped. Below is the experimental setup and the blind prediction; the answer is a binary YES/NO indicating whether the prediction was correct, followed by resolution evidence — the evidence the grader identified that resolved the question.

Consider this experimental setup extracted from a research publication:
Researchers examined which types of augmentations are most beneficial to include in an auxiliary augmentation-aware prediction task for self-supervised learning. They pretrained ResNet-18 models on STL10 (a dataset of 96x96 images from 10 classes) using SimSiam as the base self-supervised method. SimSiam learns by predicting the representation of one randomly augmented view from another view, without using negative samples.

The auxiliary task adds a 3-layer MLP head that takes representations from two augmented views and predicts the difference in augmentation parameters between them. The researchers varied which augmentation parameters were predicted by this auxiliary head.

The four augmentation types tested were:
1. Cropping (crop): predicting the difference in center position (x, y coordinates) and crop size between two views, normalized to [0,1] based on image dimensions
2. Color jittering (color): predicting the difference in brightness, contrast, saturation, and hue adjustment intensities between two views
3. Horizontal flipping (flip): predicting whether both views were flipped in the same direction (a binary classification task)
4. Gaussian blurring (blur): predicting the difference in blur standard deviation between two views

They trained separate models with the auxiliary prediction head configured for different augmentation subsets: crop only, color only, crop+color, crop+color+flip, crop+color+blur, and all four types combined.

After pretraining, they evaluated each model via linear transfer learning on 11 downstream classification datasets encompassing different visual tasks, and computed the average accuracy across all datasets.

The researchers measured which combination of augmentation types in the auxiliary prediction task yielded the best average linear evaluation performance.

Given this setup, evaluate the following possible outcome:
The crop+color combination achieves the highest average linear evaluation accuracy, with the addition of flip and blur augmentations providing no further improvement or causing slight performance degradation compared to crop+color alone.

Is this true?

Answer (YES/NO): YES